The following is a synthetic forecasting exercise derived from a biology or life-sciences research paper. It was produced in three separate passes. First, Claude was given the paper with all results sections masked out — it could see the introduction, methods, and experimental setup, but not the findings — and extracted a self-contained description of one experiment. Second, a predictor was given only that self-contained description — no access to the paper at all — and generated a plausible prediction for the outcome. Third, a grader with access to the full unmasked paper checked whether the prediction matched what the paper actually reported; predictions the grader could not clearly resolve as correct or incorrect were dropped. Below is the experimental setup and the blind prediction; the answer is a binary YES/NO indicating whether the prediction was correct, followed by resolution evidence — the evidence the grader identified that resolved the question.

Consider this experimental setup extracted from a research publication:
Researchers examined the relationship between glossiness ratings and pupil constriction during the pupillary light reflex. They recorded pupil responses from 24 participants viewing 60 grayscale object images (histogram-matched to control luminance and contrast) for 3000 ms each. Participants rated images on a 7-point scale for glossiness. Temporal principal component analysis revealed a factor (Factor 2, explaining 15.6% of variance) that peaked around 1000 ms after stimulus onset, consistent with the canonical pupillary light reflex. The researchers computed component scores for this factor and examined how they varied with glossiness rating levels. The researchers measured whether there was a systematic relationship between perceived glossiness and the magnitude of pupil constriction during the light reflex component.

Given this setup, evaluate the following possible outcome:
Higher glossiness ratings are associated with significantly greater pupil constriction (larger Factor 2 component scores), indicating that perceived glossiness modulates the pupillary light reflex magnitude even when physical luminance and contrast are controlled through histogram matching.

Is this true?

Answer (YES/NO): YES